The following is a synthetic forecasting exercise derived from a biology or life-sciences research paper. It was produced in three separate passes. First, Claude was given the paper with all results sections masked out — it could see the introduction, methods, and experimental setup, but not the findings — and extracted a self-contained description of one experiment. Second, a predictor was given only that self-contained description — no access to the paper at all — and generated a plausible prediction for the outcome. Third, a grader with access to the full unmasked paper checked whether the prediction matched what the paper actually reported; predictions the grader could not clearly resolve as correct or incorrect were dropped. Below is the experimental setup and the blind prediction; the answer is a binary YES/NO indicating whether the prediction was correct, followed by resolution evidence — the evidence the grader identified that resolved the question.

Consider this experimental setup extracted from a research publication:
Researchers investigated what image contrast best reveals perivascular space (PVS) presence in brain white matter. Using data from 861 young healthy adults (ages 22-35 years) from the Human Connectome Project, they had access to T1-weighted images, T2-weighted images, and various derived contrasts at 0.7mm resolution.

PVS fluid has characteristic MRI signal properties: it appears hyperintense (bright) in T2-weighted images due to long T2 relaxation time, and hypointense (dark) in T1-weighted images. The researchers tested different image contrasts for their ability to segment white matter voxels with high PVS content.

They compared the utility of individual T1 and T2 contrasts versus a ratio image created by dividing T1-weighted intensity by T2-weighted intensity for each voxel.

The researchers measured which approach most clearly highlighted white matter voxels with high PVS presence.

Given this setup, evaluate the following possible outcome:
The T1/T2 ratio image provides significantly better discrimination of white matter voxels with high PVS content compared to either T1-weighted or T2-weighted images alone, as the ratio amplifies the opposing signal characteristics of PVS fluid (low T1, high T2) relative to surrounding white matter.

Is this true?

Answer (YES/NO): YES